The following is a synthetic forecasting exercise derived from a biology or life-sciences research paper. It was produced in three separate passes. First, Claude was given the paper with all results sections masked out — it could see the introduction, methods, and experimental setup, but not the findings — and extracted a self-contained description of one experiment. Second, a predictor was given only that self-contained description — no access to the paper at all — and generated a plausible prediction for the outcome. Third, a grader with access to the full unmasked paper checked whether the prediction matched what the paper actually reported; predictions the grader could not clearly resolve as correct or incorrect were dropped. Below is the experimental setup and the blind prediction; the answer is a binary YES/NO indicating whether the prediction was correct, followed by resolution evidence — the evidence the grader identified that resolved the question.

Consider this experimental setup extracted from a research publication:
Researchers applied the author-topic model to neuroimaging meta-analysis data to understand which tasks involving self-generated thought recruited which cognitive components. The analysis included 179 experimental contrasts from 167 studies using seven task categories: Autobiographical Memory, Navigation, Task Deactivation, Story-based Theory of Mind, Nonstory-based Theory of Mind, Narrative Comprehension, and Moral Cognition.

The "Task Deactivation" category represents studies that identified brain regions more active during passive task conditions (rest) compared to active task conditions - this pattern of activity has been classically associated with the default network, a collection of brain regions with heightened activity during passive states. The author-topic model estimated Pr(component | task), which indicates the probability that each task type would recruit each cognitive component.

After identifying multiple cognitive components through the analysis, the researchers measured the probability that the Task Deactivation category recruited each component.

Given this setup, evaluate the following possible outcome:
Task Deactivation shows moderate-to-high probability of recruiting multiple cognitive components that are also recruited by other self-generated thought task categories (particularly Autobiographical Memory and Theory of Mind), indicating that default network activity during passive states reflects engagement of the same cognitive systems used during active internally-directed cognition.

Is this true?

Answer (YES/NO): YES